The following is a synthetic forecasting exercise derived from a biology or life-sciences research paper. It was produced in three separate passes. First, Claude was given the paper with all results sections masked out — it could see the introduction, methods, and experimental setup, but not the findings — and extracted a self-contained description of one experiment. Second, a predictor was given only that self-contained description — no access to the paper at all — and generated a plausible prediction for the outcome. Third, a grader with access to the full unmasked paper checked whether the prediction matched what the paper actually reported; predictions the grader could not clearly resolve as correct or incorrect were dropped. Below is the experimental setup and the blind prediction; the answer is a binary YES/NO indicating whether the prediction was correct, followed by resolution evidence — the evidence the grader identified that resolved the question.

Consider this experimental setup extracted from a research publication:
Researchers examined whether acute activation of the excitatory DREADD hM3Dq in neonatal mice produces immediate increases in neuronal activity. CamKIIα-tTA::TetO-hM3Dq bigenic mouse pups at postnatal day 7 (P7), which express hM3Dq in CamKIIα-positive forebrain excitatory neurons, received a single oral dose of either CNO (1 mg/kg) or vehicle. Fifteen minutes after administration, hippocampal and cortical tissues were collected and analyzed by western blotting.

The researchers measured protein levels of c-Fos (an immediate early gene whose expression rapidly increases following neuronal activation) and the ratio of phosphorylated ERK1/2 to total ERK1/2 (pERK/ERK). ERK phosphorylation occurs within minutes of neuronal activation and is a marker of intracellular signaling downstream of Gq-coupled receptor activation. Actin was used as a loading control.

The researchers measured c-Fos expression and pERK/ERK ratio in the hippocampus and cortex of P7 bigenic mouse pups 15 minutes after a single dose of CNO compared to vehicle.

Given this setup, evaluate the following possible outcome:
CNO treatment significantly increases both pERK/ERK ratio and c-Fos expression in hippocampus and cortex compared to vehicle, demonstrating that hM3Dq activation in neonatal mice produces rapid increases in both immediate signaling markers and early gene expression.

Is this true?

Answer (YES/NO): NO